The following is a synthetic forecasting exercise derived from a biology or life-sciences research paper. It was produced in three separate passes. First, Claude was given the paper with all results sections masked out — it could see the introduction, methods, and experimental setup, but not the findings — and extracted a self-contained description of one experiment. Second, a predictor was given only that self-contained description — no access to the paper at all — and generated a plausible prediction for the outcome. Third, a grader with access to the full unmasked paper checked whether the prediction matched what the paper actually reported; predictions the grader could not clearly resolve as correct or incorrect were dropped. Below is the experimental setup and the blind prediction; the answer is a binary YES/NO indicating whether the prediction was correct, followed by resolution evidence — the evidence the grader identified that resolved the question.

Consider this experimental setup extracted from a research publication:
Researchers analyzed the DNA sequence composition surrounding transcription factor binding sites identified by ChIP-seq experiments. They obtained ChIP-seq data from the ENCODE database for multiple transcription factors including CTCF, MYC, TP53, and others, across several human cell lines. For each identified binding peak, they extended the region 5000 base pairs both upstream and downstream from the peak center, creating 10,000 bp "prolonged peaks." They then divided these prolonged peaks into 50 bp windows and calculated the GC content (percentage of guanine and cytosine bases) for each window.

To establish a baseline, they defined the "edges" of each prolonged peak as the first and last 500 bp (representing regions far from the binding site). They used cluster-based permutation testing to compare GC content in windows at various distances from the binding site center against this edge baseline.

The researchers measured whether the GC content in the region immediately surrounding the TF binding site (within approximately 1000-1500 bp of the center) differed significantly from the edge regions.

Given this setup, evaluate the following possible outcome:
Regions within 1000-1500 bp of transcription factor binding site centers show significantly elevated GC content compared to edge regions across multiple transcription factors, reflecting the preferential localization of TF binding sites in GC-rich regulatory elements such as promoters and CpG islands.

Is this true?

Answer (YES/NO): NO